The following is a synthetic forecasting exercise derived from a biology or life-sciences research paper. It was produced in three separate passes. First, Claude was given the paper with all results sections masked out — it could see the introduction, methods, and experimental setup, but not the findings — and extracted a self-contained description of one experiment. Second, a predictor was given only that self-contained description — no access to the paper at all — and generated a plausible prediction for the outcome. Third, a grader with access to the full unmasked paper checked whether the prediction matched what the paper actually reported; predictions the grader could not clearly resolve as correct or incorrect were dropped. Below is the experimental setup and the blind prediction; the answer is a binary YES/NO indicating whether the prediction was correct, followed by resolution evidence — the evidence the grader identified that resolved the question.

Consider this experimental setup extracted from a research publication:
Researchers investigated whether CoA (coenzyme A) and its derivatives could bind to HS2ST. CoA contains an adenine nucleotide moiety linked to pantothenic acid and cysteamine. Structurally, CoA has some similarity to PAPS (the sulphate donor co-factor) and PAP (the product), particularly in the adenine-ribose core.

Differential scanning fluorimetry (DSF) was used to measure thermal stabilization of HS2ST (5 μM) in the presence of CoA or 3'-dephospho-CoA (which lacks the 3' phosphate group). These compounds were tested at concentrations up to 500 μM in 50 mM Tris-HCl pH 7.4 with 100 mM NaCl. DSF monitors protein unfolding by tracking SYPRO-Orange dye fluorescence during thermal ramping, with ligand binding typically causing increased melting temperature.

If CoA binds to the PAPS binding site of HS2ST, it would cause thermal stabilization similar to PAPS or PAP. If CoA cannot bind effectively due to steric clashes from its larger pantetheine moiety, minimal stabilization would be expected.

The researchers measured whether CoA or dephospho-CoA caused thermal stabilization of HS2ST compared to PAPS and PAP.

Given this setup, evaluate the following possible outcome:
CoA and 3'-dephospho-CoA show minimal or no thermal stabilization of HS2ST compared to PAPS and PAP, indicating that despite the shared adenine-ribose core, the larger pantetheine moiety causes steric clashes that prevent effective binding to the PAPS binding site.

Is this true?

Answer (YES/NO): NO